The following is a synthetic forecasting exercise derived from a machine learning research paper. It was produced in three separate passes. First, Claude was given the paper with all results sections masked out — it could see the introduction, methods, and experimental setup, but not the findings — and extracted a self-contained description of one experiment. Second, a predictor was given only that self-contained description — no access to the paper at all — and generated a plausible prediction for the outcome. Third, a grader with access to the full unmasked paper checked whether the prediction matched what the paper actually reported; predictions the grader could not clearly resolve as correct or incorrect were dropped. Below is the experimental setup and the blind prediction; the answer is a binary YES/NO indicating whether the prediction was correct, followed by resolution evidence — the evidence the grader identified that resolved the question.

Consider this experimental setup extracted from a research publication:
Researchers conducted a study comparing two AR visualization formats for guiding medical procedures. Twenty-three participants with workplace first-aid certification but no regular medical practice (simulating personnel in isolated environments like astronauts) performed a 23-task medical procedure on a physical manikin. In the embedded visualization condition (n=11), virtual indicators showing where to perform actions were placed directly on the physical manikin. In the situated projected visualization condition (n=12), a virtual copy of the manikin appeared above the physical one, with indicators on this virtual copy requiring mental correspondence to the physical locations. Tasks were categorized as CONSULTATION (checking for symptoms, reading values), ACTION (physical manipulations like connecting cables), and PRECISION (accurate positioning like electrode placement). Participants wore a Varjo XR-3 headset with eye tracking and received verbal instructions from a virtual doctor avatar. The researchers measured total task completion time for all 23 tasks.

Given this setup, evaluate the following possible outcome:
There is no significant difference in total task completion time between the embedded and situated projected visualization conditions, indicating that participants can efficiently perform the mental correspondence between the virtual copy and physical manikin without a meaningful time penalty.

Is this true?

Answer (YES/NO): YES